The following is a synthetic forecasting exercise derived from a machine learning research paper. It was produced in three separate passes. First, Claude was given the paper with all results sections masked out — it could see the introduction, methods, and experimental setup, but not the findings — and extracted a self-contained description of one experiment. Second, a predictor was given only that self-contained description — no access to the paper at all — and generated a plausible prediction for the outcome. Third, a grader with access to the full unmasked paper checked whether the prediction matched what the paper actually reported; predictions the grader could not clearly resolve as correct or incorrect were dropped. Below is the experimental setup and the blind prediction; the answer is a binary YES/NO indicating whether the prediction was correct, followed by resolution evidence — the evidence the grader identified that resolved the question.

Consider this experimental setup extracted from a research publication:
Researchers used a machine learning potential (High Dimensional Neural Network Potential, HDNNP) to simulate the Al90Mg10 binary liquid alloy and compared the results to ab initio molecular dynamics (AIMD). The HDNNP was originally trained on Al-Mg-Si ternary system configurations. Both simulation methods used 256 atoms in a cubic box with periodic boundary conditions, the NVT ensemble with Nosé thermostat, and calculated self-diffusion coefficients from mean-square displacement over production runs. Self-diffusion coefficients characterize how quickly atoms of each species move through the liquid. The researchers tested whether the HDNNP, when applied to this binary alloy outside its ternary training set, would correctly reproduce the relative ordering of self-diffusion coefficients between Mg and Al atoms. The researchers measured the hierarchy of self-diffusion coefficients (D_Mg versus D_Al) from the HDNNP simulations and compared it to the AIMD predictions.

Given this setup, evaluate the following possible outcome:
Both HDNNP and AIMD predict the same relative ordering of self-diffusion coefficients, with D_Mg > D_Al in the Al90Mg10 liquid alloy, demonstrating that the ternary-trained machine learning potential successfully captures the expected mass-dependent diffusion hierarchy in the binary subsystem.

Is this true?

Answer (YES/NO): NO